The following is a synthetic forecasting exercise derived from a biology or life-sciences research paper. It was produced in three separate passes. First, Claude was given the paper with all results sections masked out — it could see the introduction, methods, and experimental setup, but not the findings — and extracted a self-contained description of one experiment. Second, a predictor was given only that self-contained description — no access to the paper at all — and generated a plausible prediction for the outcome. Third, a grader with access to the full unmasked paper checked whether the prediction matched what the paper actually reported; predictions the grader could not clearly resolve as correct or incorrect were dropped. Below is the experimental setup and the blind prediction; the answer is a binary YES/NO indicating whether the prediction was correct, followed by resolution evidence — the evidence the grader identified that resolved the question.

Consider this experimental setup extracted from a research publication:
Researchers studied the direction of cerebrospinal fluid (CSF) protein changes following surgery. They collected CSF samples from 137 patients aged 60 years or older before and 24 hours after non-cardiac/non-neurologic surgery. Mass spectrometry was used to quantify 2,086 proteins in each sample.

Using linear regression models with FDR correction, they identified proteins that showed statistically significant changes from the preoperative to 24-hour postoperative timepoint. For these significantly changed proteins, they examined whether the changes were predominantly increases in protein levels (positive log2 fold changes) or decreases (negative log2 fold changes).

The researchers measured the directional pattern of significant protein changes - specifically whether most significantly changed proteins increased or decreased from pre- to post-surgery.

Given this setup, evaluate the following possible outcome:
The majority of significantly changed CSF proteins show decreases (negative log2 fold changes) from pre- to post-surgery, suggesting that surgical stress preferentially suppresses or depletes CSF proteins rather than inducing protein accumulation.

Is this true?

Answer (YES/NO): NO